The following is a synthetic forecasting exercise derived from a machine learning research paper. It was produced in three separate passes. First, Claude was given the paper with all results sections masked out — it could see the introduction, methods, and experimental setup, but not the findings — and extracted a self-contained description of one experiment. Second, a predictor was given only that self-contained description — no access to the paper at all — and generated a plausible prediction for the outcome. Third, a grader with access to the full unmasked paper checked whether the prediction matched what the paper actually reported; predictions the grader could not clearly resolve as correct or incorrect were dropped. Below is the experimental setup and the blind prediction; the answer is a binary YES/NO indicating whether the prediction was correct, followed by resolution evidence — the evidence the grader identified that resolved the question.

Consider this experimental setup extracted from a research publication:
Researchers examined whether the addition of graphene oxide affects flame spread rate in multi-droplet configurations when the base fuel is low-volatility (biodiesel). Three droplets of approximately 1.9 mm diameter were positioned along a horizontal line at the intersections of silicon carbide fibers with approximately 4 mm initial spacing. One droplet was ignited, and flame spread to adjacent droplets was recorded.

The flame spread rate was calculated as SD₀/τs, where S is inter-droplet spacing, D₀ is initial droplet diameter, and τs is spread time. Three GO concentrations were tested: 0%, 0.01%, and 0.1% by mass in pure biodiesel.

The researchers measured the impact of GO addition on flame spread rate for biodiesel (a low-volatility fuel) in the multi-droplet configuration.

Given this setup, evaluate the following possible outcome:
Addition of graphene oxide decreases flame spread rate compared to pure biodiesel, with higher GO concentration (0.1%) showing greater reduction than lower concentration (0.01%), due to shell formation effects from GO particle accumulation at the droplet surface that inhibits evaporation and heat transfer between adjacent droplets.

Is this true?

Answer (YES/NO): NO